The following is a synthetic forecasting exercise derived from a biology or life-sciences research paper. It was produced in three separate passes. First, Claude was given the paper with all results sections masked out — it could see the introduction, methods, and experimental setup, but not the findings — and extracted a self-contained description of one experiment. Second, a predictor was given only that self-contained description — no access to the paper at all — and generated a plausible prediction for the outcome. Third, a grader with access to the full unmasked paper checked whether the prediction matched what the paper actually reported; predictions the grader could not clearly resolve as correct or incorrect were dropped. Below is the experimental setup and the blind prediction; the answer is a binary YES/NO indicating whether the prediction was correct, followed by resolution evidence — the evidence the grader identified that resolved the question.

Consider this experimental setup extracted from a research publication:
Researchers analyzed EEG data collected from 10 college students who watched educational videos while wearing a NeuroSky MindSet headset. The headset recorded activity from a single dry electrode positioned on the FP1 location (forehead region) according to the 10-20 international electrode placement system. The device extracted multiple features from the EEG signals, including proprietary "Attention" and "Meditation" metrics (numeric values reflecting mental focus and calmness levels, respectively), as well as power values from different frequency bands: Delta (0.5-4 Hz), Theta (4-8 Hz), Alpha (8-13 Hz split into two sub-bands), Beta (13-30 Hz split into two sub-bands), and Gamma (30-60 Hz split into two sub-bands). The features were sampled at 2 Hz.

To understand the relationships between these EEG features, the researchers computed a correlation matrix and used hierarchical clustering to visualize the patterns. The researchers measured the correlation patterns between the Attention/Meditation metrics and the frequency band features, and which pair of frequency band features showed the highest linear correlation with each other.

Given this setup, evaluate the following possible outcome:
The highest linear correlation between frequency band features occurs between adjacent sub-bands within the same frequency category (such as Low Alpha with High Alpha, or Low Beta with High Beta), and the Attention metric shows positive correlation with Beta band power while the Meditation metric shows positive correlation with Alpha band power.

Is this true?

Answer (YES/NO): NO